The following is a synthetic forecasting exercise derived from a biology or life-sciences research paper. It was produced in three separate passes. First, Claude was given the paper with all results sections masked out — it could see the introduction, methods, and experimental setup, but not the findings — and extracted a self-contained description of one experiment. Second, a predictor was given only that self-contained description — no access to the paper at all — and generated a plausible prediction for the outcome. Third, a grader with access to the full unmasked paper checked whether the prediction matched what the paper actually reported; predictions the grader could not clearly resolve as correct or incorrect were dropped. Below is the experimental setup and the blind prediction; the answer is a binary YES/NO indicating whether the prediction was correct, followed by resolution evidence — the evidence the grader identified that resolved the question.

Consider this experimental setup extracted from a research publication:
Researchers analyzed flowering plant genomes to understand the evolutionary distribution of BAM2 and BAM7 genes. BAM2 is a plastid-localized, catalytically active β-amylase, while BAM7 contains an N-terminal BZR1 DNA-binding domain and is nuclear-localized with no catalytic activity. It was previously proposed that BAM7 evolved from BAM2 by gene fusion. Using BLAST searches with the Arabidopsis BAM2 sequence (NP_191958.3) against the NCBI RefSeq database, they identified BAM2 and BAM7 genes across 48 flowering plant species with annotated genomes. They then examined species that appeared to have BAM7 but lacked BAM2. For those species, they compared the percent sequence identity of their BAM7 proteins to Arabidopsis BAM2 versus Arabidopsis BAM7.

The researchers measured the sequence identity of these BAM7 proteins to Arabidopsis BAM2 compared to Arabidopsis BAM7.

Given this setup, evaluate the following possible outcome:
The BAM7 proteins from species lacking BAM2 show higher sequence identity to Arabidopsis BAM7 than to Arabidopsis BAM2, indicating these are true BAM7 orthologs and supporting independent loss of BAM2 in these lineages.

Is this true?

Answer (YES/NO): NO